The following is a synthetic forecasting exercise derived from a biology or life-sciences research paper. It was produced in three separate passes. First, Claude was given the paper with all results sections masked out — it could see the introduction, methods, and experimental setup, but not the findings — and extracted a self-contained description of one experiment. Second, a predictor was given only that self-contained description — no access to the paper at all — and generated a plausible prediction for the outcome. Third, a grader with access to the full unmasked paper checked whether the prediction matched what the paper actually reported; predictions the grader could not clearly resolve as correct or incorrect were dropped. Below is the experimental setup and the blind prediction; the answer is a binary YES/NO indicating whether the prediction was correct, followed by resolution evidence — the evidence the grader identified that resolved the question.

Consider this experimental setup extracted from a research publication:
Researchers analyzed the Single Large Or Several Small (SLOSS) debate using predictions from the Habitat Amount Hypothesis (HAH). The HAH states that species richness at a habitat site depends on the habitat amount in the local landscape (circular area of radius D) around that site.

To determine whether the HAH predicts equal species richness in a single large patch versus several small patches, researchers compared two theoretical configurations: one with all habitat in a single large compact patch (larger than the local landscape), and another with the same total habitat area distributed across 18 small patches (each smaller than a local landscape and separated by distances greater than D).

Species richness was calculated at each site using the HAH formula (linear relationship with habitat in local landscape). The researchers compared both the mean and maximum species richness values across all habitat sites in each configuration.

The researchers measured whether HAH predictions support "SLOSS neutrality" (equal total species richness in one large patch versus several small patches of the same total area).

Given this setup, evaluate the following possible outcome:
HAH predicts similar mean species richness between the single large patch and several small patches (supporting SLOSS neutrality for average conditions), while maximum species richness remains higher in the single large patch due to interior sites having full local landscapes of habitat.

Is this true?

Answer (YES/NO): NO